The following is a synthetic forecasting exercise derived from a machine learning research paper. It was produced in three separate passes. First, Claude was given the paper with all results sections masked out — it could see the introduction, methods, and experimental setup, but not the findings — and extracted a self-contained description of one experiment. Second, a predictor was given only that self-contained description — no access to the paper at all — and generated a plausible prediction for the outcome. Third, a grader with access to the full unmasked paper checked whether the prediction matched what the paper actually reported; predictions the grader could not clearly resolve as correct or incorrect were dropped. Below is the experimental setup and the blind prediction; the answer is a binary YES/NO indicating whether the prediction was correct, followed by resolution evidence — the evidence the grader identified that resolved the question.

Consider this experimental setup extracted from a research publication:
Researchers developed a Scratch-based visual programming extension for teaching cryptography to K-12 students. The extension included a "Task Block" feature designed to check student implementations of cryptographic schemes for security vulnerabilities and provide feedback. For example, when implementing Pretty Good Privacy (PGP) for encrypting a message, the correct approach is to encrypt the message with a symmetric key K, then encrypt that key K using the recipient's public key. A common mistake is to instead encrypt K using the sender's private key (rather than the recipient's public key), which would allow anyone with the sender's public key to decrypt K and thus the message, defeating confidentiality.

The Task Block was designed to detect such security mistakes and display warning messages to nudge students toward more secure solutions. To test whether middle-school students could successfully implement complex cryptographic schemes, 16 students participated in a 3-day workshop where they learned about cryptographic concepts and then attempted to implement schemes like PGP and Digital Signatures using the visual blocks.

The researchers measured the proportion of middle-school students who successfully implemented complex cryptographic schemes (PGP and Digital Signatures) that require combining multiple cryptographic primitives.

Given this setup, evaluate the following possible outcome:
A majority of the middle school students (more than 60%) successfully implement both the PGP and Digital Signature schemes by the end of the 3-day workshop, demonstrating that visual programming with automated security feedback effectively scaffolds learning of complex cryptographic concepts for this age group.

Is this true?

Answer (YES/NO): NO